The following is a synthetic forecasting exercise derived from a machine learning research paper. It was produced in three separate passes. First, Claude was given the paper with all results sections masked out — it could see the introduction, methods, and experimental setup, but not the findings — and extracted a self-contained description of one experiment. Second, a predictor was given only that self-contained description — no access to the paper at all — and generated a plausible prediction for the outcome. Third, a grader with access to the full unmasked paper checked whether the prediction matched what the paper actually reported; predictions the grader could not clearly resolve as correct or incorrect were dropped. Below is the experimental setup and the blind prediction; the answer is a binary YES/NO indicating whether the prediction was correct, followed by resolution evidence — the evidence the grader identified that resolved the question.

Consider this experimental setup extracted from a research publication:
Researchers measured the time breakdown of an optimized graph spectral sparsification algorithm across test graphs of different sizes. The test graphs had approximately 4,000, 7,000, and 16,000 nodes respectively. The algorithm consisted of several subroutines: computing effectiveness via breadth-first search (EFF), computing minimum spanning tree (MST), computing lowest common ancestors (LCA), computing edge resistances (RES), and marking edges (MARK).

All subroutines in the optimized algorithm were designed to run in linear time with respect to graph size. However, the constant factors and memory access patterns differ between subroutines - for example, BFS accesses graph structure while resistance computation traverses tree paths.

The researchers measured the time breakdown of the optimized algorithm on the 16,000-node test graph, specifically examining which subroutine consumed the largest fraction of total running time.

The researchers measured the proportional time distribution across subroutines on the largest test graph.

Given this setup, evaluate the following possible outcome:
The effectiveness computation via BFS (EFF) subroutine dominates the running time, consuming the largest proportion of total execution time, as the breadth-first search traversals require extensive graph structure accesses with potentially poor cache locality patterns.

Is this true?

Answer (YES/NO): NO